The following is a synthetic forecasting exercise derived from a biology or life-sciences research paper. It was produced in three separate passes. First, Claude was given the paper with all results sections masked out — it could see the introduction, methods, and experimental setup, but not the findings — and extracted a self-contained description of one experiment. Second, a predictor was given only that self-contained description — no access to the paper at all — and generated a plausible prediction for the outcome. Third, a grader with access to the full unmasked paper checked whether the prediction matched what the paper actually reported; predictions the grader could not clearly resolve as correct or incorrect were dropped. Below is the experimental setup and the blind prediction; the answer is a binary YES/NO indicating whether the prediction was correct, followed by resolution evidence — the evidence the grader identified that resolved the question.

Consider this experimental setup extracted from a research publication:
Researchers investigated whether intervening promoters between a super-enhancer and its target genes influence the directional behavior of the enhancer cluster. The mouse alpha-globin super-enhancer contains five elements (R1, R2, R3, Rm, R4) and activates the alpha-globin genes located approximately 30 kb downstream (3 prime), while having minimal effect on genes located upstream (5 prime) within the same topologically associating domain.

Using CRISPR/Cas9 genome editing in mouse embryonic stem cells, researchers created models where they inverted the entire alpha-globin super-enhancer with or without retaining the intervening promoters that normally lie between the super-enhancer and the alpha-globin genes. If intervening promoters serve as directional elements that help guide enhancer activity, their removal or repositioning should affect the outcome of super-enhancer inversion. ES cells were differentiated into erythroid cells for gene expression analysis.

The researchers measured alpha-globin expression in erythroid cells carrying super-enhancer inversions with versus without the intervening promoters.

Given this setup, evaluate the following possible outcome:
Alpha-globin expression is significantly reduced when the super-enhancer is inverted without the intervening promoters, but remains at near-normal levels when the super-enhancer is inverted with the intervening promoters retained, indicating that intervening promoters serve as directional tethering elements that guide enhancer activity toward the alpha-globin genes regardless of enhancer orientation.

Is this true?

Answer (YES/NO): NO